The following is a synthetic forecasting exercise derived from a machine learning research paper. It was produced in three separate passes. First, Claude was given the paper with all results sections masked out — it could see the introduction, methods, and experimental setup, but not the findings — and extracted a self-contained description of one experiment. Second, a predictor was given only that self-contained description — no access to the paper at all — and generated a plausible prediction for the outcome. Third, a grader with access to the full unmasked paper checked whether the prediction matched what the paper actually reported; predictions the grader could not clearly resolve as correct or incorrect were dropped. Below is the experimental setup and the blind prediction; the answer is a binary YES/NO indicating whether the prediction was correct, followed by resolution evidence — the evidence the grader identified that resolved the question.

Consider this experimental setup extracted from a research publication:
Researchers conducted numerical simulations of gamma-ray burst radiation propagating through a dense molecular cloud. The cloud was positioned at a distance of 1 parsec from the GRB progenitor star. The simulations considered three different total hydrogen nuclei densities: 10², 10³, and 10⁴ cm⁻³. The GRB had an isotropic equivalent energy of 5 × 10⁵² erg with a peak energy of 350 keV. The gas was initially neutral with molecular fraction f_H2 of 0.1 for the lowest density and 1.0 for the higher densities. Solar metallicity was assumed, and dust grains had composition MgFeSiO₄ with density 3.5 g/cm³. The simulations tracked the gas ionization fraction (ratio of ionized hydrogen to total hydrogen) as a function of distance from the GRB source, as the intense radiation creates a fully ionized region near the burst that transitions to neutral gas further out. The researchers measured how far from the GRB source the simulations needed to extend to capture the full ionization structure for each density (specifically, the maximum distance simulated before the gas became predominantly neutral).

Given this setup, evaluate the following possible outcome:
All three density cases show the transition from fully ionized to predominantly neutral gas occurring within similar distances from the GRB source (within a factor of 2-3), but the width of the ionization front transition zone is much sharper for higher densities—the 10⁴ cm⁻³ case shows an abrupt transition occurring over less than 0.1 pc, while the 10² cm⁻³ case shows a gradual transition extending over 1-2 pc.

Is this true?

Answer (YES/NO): NO